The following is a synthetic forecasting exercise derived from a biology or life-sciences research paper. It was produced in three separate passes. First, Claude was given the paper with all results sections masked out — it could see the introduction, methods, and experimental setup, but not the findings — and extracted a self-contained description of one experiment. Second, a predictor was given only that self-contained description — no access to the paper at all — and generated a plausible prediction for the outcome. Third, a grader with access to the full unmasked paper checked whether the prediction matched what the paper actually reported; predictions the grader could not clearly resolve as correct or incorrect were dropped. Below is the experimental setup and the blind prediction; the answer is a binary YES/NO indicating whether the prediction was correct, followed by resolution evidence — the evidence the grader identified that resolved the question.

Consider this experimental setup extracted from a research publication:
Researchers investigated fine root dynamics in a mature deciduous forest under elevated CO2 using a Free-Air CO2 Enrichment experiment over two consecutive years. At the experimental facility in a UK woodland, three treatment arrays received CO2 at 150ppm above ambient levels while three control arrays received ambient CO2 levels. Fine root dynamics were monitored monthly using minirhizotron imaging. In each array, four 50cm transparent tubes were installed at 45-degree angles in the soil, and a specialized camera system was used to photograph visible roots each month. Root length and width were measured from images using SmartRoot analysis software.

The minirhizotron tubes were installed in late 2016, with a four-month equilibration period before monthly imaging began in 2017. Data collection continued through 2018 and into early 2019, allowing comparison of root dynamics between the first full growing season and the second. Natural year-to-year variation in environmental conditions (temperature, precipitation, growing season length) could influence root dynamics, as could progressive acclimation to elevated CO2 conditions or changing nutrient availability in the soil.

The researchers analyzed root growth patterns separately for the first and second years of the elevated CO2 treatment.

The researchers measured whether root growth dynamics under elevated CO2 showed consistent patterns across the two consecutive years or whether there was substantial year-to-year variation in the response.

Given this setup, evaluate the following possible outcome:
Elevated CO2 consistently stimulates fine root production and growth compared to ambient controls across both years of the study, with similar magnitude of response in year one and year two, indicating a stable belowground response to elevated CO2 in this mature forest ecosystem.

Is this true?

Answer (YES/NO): NO